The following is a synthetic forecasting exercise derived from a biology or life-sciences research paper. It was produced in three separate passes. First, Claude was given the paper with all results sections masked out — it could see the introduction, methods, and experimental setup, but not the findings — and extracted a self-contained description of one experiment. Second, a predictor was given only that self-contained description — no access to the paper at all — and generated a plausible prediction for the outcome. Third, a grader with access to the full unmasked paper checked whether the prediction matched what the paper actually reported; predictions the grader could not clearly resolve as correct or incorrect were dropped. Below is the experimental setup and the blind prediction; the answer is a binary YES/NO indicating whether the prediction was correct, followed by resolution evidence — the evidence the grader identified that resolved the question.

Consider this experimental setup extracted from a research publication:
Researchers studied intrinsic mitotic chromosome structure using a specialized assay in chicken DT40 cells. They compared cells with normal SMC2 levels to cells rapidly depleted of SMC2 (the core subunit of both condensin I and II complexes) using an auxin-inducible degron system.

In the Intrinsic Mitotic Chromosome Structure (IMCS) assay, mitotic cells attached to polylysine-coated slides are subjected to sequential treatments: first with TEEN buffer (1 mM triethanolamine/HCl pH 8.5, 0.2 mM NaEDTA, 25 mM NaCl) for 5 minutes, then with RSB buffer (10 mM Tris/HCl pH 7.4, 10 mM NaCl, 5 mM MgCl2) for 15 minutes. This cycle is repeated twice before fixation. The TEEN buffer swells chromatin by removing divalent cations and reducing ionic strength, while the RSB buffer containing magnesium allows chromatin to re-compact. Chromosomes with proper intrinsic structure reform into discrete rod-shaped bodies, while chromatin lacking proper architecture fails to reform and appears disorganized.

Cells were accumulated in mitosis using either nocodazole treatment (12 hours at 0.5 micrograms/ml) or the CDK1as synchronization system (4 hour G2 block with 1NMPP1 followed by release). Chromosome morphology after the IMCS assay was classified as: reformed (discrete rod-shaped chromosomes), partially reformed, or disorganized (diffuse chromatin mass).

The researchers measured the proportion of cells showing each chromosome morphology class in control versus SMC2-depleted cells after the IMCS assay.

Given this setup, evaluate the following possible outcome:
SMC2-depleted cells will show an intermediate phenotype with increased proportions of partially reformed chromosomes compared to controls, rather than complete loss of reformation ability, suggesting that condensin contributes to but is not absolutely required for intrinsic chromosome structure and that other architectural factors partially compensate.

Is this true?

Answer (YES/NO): NO